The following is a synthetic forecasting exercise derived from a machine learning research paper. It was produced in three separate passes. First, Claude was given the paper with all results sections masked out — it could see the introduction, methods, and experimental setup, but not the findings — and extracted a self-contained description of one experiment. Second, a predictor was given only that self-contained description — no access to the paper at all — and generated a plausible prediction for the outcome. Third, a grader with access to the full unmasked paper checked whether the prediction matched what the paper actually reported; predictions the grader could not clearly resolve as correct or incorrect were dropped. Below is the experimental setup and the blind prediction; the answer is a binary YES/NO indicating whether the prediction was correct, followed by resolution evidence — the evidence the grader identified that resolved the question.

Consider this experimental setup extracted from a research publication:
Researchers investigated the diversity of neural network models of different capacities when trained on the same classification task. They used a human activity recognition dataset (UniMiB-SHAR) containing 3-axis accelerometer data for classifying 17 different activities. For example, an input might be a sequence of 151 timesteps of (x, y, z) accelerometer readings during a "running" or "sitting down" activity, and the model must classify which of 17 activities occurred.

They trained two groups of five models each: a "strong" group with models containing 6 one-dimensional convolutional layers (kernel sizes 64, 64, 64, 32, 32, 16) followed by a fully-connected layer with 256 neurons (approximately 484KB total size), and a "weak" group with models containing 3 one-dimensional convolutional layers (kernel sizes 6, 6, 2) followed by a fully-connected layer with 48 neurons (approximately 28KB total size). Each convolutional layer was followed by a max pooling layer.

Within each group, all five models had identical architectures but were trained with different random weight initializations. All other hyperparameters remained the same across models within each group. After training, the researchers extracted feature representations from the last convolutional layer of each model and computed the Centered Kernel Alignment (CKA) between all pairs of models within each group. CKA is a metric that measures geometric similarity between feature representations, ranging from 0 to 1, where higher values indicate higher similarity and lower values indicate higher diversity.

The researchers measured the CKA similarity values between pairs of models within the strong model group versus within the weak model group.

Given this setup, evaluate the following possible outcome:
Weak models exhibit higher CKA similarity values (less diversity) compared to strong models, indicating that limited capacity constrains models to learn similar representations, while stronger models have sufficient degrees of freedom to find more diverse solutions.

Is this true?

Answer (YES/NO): NO